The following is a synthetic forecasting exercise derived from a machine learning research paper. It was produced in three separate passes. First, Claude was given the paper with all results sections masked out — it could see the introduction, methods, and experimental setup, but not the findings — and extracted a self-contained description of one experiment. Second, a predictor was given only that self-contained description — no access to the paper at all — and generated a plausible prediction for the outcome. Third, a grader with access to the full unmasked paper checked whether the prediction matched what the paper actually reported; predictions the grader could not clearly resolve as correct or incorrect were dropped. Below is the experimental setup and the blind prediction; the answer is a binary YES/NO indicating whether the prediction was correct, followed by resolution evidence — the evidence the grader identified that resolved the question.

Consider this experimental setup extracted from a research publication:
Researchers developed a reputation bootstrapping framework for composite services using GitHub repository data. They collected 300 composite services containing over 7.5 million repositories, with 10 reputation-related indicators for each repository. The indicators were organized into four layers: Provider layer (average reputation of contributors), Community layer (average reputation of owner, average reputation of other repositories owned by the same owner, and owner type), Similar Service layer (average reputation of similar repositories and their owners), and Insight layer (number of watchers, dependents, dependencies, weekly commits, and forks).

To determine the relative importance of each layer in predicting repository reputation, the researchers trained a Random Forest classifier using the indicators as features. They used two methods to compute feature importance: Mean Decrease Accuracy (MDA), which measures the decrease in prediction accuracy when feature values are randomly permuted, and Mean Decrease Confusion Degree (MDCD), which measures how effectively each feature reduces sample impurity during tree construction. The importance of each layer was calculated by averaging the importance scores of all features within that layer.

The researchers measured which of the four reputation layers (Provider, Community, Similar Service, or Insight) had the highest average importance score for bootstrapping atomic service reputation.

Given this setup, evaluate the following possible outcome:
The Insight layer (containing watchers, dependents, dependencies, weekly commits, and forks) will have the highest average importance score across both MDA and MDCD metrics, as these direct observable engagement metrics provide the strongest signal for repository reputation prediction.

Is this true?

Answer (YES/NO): NO